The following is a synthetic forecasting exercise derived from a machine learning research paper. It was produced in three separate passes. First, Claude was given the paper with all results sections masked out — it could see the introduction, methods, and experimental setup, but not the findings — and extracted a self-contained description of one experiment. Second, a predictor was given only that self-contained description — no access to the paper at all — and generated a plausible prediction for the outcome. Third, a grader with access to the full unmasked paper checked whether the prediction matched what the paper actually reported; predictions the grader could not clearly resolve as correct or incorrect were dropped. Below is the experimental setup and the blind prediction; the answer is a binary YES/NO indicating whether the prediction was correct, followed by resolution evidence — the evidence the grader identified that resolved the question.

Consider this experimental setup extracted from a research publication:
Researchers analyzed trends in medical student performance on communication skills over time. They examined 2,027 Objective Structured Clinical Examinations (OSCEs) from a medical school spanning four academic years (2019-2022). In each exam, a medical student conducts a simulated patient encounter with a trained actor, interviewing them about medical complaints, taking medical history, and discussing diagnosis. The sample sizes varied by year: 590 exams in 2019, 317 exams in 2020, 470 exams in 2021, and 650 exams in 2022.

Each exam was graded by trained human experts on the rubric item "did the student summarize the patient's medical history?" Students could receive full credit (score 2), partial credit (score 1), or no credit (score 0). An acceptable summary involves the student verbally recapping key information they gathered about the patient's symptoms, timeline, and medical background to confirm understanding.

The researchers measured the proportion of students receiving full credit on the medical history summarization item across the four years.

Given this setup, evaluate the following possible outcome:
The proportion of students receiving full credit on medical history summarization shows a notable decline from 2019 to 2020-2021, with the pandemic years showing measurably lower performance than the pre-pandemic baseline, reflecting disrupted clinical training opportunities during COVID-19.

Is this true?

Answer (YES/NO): NO